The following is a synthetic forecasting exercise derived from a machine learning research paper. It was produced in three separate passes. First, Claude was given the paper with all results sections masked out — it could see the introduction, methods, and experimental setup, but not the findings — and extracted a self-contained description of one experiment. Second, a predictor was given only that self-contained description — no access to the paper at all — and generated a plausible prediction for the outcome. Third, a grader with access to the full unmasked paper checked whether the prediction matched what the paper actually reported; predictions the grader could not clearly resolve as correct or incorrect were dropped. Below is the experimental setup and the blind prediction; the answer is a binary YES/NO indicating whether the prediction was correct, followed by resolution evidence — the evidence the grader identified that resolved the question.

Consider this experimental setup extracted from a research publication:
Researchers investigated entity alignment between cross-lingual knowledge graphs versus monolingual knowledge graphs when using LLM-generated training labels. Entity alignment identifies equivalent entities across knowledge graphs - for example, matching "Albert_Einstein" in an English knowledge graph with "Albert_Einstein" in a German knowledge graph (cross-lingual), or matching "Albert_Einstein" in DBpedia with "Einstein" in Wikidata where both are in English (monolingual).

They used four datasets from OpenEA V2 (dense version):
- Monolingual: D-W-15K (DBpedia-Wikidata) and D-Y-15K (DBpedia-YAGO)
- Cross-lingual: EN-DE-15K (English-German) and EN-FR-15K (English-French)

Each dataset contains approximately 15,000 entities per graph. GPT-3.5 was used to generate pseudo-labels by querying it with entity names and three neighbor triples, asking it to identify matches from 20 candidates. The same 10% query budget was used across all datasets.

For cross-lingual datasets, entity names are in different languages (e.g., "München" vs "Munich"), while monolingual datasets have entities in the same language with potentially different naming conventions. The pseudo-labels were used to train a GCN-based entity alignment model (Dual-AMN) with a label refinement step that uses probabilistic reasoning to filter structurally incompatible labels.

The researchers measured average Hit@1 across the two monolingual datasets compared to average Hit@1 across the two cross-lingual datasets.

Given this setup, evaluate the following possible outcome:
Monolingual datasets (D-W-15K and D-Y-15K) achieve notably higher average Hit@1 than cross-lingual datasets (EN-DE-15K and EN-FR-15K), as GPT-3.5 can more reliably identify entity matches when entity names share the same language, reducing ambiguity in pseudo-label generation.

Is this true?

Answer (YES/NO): YES